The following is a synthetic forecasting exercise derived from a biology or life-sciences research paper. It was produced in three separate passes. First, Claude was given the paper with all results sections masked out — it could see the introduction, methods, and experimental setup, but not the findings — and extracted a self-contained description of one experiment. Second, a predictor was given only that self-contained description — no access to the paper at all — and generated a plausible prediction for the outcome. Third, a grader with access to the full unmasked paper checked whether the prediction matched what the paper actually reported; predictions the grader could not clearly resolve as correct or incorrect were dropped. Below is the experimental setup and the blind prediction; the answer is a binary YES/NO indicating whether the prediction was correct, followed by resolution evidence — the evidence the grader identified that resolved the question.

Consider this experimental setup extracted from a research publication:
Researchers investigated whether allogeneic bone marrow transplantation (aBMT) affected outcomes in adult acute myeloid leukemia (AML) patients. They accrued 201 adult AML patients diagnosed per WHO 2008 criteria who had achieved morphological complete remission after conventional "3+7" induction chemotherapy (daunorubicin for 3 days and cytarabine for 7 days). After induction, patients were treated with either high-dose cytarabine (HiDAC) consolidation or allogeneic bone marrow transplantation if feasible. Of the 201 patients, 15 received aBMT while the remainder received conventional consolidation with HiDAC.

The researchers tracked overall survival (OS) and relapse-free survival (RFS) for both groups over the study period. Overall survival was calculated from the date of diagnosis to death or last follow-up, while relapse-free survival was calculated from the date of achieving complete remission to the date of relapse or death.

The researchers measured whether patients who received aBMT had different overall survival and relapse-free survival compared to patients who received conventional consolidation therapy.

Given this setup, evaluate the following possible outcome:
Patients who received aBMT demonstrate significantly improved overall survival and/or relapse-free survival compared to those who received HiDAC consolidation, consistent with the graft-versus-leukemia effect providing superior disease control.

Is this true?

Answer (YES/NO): NO